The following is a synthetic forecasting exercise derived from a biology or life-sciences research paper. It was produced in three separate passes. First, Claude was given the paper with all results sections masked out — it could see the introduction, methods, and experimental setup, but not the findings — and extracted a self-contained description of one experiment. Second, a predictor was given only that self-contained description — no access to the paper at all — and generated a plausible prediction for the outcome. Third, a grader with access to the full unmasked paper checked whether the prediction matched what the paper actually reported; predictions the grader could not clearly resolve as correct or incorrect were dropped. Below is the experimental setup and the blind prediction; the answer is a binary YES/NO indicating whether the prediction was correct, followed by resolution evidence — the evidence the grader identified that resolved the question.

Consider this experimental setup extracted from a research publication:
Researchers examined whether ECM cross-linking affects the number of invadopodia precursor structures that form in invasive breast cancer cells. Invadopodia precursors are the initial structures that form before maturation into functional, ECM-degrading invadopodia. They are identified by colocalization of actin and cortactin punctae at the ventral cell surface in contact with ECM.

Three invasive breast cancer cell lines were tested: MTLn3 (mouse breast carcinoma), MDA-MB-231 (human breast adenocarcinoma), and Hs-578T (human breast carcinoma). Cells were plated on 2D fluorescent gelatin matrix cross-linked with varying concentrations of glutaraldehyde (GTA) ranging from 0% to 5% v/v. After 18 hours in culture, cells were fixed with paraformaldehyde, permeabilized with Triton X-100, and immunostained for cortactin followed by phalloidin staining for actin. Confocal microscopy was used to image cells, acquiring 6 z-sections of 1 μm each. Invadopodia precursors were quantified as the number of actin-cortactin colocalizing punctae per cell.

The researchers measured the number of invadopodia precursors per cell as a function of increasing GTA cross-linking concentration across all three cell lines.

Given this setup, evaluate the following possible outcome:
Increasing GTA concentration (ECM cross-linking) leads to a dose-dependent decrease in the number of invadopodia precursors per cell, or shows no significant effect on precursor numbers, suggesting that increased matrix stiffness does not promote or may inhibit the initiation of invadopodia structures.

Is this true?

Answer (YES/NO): NO